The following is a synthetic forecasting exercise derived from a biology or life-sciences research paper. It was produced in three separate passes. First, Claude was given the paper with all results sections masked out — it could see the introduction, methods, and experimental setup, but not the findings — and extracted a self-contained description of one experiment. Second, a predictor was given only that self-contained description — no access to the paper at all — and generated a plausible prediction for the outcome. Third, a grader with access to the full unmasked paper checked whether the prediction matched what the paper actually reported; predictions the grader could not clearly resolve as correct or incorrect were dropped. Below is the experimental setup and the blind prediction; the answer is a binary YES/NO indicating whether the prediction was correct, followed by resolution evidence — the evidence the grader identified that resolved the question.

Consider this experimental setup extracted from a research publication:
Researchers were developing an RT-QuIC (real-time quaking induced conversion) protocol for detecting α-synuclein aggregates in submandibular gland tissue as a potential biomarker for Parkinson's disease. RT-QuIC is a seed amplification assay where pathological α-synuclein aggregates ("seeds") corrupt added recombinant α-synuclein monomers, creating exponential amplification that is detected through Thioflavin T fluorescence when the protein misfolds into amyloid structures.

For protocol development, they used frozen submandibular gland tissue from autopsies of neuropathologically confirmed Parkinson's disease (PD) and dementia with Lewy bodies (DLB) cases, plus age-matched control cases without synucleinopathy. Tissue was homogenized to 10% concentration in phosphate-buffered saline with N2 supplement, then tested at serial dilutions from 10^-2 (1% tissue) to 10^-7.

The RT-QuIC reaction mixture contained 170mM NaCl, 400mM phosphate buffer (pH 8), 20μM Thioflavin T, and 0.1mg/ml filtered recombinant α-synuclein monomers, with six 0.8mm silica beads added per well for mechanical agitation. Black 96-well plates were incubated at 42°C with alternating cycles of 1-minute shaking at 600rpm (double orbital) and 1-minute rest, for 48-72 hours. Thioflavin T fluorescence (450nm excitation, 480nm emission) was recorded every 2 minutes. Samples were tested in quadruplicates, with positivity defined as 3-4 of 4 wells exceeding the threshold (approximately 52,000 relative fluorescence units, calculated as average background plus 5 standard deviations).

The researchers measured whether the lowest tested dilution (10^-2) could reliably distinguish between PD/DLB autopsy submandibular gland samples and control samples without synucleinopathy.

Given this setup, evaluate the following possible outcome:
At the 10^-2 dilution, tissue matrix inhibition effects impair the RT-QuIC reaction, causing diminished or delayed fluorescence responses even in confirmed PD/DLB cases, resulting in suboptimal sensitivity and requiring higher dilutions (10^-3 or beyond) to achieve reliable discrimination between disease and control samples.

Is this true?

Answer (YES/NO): NO